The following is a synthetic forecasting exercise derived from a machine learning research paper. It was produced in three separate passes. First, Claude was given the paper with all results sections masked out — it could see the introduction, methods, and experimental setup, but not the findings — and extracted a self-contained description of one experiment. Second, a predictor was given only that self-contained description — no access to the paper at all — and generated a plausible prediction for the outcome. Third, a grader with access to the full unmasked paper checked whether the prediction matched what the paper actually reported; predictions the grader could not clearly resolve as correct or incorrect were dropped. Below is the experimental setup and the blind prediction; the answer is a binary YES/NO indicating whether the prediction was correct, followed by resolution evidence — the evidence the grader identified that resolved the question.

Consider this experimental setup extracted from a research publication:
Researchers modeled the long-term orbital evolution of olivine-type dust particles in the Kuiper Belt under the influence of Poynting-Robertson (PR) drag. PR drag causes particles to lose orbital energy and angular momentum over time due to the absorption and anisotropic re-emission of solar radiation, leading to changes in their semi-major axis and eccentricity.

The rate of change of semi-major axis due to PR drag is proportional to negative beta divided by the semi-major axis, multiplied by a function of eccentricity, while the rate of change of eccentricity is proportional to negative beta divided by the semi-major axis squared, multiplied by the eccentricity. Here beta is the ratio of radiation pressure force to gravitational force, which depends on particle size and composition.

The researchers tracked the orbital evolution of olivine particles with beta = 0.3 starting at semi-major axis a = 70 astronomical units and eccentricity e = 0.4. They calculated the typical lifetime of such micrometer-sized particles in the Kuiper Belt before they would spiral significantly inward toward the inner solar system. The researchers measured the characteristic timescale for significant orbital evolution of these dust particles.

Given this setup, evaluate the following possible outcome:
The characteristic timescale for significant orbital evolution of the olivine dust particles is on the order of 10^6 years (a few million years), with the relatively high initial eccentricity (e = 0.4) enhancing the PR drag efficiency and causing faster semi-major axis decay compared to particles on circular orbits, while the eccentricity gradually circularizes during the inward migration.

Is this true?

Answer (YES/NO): YES